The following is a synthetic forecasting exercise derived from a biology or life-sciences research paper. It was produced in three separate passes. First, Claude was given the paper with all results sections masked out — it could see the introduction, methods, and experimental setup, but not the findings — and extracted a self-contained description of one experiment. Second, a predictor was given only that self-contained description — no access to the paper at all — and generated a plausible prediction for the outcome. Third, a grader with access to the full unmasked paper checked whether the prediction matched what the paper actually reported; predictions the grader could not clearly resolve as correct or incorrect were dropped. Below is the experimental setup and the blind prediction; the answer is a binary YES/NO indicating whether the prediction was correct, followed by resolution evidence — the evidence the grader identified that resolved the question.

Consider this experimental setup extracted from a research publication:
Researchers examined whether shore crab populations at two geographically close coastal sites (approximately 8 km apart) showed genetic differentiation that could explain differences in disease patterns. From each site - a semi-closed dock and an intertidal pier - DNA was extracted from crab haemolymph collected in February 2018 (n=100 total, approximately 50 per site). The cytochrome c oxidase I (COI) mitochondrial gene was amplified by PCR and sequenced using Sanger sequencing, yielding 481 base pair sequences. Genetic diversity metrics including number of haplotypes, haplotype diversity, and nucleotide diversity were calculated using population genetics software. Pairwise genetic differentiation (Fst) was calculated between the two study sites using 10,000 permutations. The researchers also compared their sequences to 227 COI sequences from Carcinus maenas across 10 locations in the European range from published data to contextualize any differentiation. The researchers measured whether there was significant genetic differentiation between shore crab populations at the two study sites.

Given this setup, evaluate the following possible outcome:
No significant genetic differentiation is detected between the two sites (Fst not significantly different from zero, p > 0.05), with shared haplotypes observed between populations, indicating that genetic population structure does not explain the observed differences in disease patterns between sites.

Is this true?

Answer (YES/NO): YES